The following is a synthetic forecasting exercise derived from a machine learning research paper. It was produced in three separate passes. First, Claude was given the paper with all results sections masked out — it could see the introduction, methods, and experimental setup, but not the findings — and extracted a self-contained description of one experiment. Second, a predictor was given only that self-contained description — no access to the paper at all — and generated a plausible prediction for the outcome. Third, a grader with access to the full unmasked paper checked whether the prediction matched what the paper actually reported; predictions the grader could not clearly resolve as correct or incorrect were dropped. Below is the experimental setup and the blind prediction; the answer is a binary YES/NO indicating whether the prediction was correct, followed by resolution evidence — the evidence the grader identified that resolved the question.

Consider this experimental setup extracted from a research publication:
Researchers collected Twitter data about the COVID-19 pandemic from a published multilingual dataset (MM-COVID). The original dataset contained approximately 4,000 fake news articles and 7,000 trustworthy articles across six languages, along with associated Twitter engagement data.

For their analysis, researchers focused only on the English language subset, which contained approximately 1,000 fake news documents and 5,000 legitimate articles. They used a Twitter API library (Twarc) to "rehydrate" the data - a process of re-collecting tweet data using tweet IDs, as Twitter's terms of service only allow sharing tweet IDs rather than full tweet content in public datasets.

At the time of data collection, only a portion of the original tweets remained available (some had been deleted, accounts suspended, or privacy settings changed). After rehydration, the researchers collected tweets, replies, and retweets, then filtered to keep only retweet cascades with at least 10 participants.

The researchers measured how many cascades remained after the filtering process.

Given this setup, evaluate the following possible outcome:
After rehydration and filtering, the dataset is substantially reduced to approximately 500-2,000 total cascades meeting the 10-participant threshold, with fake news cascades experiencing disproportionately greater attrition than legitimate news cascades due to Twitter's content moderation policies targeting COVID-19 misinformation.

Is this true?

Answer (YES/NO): NO